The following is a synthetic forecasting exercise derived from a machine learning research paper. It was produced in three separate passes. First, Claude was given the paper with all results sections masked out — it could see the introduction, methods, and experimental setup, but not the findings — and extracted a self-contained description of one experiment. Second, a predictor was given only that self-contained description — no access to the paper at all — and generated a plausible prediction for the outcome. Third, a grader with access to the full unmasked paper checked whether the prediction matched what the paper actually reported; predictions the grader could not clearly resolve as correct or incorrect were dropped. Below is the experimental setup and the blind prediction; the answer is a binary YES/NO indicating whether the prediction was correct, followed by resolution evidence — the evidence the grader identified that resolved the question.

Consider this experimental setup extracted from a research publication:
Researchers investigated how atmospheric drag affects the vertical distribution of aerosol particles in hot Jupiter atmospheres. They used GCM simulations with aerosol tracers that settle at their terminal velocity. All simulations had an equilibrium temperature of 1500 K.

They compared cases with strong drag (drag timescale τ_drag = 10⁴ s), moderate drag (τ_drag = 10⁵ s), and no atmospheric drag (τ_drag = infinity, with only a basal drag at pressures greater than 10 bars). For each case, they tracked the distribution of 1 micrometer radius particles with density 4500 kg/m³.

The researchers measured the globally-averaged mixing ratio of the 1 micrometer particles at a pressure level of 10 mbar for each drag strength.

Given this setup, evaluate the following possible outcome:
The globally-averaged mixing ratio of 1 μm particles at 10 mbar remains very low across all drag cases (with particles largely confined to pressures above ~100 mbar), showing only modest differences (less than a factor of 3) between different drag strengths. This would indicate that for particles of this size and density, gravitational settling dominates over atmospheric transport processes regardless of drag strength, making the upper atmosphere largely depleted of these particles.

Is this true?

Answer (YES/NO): NO